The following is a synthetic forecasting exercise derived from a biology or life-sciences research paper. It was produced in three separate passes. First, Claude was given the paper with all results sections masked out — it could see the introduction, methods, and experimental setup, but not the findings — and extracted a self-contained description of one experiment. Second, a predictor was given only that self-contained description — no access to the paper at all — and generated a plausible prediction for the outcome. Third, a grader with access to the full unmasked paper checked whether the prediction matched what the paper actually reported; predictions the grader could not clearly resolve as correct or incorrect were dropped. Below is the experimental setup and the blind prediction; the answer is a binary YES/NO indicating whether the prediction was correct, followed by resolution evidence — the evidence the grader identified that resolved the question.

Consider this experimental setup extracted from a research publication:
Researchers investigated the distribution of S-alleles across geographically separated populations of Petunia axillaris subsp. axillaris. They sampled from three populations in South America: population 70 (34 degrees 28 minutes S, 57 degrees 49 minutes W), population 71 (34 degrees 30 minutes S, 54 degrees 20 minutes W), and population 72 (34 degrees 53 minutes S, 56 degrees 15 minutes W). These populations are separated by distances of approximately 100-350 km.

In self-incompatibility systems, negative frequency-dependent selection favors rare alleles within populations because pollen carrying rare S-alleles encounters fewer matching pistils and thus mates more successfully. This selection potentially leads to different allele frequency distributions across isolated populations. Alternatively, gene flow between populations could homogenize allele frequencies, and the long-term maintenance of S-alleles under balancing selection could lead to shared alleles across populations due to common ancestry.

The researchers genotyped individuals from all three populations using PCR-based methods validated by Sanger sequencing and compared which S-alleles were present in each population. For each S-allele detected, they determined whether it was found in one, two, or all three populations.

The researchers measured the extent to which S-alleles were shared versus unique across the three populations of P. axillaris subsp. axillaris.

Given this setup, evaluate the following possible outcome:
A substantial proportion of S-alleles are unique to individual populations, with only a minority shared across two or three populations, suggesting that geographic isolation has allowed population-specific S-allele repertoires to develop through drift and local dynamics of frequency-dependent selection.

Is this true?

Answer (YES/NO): YES